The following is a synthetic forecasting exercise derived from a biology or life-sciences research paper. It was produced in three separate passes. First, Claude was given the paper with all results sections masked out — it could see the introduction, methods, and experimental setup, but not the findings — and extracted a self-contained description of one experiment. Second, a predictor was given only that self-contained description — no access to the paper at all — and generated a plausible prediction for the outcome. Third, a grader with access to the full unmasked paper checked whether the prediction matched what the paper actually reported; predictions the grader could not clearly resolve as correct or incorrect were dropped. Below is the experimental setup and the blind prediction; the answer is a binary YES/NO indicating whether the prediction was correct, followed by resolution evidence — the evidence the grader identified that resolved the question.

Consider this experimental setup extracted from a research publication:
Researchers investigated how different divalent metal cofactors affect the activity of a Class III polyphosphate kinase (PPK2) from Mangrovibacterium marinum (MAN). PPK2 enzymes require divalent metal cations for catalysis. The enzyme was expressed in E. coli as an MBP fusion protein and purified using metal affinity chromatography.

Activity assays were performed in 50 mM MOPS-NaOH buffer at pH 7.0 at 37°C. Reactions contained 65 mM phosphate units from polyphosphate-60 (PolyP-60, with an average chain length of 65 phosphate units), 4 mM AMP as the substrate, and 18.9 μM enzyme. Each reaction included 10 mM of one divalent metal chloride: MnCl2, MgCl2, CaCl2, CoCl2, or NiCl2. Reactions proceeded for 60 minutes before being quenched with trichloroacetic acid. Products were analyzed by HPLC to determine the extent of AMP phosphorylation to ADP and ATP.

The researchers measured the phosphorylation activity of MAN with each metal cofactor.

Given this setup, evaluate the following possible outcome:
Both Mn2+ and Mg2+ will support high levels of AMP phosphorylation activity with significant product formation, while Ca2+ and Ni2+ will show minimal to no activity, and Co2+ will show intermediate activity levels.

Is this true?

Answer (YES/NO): NO